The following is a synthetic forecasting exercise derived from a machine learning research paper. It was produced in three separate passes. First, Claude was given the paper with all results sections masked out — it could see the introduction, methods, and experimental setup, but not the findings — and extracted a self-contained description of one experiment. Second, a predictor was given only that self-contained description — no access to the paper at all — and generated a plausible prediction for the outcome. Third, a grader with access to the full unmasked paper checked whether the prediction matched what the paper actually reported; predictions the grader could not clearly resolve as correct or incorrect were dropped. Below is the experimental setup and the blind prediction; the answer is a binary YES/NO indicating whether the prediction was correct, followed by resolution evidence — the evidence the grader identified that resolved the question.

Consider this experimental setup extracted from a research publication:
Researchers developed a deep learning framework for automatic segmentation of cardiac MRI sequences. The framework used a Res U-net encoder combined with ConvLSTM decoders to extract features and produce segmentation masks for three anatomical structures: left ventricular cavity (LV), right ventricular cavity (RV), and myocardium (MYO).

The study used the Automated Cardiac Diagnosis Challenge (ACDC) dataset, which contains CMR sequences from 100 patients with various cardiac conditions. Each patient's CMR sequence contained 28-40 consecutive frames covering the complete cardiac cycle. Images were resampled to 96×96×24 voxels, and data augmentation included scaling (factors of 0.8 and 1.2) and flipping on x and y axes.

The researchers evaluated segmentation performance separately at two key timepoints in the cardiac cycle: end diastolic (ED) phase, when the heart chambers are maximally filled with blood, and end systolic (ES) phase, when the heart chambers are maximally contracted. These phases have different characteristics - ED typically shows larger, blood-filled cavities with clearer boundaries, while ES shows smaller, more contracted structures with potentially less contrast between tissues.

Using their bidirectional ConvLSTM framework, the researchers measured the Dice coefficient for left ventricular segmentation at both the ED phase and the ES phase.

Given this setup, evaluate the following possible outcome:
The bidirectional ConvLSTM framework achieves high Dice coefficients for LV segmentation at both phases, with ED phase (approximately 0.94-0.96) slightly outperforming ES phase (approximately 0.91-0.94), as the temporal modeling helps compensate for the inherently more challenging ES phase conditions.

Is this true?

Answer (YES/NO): NO